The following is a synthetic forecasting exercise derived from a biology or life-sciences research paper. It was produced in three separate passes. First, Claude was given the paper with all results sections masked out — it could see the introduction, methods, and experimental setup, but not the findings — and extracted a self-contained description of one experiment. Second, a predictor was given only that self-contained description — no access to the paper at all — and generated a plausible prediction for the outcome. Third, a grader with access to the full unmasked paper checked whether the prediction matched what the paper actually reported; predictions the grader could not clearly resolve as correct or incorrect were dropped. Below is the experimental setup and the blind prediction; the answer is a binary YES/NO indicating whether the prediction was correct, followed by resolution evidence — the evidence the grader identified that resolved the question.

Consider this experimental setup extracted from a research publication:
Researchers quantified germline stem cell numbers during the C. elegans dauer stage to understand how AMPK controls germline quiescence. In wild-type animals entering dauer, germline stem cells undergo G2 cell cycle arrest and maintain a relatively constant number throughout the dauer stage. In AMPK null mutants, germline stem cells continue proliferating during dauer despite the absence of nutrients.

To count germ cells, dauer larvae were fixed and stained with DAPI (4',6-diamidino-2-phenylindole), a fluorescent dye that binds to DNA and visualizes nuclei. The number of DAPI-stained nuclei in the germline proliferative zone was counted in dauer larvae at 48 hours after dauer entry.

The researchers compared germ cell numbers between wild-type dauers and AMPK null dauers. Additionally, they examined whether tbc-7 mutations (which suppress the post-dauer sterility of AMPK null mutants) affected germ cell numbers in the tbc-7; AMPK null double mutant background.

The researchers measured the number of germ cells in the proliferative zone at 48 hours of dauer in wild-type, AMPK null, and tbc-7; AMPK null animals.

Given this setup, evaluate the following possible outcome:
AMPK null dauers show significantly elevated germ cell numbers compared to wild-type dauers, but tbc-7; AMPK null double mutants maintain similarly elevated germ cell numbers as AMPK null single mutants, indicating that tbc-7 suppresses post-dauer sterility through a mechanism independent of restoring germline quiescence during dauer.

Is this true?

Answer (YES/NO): NO